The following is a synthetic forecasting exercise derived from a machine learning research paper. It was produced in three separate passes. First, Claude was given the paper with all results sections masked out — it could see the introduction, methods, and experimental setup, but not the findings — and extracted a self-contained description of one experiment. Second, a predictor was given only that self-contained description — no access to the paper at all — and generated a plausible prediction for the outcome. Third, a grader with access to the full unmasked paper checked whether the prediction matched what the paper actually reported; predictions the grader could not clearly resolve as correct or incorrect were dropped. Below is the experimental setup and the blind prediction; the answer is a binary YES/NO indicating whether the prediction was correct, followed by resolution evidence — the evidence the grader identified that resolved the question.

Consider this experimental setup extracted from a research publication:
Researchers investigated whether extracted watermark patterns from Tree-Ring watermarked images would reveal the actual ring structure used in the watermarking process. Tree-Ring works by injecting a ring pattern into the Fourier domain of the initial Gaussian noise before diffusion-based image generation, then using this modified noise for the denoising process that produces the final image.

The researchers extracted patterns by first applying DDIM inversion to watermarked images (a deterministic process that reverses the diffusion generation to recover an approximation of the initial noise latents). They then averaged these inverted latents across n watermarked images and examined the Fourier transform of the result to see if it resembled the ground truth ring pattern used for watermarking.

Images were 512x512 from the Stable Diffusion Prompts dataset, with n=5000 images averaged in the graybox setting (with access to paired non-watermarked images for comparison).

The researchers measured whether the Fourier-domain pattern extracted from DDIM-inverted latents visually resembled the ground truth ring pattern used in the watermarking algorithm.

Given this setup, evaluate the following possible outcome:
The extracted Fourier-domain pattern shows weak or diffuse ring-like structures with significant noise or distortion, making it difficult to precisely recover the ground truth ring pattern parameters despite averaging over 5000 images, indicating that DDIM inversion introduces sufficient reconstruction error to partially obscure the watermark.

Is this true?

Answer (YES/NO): NO